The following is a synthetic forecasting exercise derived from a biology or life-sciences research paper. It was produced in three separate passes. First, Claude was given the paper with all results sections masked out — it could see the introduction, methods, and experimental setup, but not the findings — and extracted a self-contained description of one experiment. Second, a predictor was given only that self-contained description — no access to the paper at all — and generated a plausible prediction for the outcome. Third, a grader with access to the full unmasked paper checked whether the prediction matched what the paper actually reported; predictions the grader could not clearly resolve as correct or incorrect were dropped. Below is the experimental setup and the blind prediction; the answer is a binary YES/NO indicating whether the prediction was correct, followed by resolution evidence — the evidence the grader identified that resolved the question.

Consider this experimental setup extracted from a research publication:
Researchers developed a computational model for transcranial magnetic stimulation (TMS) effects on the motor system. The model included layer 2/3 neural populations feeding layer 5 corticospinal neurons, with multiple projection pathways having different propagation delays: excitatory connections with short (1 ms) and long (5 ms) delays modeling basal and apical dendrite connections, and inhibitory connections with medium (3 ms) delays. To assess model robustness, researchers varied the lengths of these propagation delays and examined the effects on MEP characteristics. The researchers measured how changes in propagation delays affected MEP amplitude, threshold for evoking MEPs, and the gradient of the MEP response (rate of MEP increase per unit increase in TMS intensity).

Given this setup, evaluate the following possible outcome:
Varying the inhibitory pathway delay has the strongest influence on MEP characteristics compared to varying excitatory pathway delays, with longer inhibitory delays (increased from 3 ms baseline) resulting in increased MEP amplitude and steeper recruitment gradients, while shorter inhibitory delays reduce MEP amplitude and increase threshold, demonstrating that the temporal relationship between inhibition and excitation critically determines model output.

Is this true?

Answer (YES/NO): NO